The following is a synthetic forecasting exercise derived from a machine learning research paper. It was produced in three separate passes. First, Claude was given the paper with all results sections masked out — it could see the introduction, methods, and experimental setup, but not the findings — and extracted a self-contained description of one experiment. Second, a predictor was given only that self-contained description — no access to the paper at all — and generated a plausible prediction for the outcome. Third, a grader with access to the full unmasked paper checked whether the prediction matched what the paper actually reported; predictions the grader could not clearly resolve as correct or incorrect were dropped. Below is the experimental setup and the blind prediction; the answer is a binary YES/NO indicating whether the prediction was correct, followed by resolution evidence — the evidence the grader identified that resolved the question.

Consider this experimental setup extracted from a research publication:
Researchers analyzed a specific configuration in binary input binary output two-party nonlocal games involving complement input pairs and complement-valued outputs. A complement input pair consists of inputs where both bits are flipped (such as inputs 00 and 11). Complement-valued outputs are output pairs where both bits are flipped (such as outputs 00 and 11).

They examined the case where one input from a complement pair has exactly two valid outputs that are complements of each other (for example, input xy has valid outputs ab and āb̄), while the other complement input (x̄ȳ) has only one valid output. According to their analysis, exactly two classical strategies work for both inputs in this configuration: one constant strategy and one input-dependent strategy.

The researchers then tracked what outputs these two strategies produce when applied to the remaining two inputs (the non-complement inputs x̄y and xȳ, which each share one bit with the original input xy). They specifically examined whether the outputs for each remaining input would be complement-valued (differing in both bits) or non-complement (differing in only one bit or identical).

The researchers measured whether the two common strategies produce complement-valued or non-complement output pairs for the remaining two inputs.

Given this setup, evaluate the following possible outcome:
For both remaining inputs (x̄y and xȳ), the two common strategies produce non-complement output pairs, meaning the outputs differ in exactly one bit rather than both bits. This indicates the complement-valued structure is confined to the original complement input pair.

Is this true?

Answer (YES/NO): YES